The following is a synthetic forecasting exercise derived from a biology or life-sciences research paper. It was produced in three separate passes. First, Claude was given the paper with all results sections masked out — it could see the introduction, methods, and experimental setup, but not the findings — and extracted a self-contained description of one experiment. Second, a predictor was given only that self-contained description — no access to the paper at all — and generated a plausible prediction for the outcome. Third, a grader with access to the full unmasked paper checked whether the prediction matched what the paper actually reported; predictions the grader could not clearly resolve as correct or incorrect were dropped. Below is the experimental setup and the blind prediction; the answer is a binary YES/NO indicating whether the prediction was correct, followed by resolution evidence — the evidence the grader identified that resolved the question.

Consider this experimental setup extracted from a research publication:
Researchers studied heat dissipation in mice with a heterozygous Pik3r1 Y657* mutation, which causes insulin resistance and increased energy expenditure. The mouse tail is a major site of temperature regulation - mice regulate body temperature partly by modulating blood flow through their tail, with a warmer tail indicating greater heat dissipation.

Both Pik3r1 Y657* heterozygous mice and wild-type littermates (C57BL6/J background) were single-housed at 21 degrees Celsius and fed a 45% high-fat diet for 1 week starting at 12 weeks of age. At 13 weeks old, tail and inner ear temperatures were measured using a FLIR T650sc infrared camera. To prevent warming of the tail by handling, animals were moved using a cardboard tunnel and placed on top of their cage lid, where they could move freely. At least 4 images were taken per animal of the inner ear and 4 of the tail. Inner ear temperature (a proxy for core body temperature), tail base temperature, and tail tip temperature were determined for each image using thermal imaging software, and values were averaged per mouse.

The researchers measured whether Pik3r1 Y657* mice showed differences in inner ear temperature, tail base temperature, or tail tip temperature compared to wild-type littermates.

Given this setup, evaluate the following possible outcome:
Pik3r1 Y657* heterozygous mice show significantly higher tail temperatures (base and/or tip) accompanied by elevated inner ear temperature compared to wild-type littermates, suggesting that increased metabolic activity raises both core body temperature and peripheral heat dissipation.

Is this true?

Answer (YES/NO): NO